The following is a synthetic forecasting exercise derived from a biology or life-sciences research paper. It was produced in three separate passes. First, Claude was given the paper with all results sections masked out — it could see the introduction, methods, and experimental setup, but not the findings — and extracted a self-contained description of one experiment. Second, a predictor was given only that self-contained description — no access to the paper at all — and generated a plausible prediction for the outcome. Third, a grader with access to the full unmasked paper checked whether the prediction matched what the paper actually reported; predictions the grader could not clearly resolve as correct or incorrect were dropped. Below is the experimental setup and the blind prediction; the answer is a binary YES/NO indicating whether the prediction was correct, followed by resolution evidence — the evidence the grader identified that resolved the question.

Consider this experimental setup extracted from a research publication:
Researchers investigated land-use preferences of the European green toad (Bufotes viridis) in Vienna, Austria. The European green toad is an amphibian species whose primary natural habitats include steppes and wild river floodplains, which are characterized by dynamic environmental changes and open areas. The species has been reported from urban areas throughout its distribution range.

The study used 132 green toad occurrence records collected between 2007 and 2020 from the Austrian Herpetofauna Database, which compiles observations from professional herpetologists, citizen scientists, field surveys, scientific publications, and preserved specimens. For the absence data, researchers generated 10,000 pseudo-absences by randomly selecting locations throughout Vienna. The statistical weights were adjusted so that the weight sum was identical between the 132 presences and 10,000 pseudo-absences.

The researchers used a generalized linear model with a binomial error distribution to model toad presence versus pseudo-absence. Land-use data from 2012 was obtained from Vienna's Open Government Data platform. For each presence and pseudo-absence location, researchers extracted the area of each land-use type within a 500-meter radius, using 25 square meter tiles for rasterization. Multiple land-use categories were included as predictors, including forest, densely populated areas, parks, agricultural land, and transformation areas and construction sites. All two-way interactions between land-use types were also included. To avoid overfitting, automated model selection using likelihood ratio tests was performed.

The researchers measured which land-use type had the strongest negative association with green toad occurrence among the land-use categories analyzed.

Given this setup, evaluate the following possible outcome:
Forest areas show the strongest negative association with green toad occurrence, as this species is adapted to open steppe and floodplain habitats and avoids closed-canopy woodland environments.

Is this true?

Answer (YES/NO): YES